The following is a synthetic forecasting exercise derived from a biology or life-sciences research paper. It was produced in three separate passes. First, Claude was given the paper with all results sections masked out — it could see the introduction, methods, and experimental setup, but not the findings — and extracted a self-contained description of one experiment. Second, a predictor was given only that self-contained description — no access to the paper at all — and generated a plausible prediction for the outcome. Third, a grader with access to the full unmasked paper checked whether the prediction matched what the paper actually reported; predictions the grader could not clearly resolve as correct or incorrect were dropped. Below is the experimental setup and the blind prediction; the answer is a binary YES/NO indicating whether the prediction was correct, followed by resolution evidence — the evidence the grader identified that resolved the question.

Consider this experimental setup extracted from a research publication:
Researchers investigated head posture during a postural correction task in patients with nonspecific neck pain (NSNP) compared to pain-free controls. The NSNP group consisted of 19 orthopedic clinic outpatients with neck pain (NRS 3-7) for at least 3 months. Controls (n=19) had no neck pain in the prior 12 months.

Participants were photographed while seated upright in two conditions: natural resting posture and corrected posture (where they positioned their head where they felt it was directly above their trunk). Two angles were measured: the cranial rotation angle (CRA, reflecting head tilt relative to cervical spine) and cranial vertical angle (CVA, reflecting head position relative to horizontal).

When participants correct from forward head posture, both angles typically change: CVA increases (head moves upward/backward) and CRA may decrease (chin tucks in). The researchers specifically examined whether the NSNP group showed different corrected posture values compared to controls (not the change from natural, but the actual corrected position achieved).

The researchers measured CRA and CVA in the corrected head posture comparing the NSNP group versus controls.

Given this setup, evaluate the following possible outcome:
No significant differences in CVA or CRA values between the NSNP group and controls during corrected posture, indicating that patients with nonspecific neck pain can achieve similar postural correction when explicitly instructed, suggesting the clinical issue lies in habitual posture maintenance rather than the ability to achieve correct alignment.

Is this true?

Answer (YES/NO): NO